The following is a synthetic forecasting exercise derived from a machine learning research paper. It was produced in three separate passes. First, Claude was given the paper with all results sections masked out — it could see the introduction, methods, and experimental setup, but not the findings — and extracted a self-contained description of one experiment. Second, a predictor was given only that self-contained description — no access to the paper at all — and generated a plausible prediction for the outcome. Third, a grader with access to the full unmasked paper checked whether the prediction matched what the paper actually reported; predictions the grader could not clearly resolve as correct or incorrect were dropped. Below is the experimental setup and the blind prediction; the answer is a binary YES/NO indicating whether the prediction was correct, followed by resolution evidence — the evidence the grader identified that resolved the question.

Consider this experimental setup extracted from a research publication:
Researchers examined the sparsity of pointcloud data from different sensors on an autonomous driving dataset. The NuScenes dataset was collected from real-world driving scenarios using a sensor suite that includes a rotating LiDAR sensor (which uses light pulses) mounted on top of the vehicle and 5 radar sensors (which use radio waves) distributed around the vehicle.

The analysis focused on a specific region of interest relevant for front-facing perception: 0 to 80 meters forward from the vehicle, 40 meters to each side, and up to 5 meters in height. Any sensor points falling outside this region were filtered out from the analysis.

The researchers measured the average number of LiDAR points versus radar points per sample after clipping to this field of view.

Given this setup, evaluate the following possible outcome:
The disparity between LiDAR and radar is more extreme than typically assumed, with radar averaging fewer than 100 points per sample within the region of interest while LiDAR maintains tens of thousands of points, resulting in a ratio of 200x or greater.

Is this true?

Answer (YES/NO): NO